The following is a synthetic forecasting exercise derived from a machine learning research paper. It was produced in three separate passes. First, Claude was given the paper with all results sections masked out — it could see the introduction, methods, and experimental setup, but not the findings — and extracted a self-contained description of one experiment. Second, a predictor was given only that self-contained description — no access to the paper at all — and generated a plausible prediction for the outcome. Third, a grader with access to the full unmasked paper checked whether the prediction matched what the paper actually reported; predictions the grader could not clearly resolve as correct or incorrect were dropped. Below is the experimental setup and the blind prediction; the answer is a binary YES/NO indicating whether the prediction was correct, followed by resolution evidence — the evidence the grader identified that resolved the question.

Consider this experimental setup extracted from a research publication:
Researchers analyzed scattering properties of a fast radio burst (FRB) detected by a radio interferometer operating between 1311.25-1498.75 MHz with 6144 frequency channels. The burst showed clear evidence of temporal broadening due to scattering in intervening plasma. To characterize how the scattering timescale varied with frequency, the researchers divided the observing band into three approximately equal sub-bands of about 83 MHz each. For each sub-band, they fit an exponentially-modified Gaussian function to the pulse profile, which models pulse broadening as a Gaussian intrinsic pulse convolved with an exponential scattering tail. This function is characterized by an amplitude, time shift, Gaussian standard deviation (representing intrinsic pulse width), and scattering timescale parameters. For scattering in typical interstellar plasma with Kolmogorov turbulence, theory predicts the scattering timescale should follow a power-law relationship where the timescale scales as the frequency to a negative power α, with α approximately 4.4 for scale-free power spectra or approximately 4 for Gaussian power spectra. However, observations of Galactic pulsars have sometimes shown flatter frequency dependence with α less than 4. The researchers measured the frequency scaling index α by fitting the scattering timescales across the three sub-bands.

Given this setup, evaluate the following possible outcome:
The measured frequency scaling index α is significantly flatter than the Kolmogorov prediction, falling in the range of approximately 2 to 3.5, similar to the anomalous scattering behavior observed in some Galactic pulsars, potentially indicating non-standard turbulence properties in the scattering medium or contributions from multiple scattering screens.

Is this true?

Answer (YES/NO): NO